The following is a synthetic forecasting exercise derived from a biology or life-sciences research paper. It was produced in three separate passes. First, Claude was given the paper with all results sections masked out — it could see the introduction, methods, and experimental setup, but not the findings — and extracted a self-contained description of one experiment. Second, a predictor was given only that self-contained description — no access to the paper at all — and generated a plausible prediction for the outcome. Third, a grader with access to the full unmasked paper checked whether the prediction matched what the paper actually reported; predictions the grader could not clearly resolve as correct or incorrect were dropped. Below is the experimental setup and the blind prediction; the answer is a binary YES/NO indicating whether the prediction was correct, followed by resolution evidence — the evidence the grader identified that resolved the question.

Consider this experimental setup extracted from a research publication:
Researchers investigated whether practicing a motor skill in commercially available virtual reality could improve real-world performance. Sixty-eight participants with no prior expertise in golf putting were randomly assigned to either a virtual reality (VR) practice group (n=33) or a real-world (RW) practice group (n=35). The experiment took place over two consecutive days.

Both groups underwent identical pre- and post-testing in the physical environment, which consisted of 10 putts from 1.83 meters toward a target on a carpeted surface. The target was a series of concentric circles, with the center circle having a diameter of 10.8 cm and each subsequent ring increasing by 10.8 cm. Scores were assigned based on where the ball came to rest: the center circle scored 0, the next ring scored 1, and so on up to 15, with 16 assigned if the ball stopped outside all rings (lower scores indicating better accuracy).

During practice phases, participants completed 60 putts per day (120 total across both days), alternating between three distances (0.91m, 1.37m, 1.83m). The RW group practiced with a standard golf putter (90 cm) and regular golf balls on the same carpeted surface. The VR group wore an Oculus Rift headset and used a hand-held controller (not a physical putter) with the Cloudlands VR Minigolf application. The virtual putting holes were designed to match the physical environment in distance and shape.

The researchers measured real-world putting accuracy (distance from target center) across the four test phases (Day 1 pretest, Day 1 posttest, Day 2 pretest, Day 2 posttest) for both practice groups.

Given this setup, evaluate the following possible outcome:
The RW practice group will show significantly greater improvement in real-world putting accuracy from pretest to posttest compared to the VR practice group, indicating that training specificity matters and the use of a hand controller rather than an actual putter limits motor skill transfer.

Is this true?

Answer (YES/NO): NO